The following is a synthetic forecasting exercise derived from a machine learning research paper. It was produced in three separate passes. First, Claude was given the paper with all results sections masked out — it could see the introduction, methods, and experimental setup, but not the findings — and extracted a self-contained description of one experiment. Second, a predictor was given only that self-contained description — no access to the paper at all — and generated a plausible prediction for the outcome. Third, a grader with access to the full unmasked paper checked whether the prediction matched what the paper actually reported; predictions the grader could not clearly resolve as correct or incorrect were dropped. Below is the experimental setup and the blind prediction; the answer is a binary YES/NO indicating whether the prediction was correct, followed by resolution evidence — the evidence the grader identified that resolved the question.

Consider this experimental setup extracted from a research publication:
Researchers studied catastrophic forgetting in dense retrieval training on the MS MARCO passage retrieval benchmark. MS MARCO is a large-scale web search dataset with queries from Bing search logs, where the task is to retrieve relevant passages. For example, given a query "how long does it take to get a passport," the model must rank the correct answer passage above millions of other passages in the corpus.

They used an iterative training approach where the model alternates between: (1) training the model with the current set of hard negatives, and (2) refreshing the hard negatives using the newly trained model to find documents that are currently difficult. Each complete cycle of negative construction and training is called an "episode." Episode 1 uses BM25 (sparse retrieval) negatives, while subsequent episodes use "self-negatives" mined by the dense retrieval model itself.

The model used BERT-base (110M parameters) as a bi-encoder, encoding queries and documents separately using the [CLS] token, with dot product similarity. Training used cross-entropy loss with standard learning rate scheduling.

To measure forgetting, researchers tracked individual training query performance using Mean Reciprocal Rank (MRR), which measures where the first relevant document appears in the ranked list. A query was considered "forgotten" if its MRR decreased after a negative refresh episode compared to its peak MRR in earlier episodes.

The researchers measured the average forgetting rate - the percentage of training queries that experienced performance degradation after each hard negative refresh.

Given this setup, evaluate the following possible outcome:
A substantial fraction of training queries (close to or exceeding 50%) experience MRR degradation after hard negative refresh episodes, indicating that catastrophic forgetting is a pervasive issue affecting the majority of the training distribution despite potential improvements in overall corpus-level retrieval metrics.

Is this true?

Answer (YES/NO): NO